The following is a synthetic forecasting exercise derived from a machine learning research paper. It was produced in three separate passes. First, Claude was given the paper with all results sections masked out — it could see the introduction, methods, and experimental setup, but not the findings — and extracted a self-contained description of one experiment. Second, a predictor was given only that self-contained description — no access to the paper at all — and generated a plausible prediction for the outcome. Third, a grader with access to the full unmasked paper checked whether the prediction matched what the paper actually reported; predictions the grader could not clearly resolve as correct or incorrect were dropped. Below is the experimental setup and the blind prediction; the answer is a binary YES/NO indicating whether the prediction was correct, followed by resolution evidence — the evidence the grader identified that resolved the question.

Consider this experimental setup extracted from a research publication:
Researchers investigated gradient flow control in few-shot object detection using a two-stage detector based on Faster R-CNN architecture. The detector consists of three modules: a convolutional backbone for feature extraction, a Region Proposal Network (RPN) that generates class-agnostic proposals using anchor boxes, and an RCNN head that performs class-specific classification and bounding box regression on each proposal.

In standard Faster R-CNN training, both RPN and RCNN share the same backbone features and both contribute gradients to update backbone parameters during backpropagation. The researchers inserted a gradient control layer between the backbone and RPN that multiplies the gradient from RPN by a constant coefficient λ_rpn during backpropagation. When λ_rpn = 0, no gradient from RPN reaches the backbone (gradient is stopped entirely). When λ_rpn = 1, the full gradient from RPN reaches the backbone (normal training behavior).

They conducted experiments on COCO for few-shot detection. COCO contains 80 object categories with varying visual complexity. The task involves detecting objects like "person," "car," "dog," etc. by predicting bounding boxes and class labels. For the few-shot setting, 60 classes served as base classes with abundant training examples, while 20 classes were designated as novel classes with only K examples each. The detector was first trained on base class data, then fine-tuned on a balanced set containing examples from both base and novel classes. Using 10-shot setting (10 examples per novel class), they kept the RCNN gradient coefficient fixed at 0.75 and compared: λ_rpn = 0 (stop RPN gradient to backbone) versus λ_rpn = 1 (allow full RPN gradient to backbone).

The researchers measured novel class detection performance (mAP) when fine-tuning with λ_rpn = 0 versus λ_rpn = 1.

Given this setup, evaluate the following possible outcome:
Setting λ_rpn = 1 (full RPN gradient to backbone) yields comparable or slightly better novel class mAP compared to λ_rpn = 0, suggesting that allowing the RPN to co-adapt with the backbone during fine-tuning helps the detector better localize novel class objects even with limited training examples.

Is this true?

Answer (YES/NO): NO